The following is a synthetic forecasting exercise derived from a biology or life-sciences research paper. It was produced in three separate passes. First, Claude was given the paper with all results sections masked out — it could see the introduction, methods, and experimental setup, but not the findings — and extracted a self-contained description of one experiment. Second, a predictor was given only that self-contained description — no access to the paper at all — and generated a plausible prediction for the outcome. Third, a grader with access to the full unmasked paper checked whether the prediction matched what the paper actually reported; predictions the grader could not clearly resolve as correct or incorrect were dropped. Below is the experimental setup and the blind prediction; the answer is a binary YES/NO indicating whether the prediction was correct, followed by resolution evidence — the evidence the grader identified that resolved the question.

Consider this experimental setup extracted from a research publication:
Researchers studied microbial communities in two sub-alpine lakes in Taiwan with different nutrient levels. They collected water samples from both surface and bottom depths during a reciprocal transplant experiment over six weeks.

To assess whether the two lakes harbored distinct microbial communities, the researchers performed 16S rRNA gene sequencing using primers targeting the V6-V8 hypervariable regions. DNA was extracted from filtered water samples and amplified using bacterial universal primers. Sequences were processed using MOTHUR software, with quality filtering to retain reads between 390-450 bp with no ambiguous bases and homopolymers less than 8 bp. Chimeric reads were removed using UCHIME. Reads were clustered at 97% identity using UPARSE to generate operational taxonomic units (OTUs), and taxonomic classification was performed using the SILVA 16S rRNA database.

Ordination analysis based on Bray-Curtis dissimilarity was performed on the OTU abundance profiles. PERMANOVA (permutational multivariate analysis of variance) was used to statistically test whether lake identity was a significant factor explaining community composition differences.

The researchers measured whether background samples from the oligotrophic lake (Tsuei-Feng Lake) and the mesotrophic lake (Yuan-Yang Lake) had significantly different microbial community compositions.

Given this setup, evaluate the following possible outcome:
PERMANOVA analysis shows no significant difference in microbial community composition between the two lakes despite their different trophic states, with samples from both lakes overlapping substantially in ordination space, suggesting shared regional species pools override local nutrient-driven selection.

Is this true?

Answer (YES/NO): NO